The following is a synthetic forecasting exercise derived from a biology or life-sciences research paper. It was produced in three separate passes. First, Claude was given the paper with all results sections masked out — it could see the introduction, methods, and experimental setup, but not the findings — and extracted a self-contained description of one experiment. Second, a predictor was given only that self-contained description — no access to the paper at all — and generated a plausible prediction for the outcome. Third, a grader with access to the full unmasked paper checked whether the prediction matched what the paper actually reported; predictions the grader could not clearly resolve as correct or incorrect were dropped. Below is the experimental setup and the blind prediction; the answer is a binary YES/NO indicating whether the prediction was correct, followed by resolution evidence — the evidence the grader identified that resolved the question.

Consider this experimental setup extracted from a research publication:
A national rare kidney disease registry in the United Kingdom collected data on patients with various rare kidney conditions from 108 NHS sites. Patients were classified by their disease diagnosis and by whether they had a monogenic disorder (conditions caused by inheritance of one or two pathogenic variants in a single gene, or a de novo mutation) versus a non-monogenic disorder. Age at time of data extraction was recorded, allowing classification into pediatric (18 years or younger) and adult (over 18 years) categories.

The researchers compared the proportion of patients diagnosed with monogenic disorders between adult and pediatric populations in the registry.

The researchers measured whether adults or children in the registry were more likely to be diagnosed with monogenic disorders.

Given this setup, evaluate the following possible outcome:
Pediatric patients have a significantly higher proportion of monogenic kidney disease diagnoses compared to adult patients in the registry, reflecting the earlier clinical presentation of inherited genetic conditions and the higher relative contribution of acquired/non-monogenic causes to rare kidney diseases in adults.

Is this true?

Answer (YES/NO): NO